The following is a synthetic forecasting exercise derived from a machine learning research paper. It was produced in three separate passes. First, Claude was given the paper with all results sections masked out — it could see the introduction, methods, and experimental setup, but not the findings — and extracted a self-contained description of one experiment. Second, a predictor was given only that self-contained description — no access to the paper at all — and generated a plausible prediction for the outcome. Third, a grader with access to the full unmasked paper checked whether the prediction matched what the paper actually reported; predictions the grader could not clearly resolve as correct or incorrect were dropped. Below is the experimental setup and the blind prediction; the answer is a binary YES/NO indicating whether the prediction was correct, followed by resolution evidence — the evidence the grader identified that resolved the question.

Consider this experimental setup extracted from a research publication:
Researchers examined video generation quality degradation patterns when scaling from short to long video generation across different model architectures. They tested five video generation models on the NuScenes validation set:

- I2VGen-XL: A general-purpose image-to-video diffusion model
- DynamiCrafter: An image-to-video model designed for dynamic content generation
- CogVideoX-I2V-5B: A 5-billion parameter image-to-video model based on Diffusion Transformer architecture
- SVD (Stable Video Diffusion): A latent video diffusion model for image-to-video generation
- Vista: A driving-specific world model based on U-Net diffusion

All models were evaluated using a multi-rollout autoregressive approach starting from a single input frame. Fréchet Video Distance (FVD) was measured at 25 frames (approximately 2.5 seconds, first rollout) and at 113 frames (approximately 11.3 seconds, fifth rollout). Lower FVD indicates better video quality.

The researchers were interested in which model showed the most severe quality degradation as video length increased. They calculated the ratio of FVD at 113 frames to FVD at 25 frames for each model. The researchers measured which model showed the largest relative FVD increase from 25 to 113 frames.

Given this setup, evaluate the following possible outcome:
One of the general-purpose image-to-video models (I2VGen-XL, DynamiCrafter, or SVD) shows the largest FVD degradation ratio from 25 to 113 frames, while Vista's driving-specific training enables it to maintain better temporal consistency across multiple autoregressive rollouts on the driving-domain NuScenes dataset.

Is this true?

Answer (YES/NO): NO